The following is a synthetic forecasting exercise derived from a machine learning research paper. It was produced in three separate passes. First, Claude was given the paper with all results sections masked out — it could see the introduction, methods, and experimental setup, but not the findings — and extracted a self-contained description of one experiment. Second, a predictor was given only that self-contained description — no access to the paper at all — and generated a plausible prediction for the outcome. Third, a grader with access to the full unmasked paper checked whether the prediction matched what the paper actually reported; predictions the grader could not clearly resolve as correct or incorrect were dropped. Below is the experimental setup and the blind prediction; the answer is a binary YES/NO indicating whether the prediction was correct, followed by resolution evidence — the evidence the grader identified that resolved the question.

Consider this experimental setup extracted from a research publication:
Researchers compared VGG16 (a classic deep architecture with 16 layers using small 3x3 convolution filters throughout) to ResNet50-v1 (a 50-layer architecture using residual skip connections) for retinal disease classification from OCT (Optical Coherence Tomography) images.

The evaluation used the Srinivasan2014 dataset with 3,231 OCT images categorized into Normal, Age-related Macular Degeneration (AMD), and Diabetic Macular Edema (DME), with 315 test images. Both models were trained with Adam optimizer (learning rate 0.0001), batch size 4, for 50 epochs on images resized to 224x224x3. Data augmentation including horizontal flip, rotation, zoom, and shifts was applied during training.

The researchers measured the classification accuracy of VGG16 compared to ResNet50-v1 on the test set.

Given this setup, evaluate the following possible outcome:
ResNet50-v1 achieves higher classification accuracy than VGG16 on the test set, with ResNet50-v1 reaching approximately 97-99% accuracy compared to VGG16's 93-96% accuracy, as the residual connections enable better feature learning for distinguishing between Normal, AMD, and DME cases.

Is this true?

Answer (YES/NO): NO